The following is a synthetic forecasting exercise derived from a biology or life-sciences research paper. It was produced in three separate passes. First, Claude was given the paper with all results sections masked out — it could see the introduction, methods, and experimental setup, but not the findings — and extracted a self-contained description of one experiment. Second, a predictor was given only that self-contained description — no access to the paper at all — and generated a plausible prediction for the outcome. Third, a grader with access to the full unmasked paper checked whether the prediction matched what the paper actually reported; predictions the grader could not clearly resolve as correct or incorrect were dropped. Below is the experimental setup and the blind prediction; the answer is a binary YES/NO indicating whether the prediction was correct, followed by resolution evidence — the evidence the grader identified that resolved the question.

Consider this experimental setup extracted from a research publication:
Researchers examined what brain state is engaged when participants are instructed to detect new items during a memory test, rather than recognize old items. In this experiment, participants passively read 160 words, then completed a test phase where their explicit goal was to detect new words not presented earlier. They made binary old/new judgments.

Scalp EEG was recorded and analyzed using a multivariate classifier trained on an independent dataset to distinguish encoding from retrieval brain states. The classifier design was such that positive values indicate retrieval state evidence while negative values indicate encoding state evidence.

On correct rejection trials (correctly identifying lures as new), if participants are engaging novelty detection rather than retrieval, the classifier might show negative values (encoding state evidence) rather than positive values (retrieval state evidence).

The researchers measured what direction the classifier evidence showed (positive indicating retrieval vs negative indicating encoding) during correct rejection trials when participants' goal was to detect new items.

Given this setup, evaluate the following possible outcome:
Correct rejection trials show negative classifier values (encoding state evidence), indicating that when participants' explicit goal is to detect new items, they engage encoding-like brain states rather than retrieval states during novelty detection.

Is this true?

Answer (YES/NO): NO